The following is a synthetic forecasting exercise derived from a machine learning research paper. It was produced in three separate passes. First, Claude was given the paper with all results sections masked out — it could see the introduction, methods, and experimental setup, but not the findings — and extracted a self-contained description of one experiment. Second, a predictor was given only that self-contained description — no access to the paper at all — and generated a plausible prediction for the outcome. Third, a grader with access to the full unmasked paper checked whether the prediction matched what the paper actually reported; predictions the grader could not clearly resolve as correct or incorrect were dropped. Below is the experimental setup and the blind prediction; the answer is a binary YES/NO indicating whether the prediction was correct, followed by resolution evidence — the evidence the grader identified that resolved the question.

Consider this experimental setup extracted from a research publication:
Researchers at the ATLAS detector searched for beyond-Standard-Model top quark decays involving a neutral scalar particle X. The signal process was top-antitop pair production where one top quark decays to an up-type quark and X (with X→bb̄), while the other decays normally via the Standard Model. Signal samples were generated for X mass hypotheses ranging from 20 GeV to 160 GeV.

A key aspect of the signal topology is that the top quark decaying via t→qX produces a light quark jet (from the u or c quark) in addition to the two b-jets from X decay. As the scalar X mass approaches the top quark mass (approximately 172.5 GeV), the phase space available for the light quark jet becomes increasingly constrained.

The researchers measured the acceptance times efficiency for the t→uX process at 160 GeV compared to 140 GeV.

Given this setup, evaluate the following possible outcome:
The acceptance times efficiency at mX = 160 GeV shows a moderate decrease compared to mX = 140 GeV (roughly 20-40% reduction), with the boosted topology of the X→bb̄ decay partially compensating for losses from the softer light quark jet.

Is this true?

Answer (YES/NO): NO